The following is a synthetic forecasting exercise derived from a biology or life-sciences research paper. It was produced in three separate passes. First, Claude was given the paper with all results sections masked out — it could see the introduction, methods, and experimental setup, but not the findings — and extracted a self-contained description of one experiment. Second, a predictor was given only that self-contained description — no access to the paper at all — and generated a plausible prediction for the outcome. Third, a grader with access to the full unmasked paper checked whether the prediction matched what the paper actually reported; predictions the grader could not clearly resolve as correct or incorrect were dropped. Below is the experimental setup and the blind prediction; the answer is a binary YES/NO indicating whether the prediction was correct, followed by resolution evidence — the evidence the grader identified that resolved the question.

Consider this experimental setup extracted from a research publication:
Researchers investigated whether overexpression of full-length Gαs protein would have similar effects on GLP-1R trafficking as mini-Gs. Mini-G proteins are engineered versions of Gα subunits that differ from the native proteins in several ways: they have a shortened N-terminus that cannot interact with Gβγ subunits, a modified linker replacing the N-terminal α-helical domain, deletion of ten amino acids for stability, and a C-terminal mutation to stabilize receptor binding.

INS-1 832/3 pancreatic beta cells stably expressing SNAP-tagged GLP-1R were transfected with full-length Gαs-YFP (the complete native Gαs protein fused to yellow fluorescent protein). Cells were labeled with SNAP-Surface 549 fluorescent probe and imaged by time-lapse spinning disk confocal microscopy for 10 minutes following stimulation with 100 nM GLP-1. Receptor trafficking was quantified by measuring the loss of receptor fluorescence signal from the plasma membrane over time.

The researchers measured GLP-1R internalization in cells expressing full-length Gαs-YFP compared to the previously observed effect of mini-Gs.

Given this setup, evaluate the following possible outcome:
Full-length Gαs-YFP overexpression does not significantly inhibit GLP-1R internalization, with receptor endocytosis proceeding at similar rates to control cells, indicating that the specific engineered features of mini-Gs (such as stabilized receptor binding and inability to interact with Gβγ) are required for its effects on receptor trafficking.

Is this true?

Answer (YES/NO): YES